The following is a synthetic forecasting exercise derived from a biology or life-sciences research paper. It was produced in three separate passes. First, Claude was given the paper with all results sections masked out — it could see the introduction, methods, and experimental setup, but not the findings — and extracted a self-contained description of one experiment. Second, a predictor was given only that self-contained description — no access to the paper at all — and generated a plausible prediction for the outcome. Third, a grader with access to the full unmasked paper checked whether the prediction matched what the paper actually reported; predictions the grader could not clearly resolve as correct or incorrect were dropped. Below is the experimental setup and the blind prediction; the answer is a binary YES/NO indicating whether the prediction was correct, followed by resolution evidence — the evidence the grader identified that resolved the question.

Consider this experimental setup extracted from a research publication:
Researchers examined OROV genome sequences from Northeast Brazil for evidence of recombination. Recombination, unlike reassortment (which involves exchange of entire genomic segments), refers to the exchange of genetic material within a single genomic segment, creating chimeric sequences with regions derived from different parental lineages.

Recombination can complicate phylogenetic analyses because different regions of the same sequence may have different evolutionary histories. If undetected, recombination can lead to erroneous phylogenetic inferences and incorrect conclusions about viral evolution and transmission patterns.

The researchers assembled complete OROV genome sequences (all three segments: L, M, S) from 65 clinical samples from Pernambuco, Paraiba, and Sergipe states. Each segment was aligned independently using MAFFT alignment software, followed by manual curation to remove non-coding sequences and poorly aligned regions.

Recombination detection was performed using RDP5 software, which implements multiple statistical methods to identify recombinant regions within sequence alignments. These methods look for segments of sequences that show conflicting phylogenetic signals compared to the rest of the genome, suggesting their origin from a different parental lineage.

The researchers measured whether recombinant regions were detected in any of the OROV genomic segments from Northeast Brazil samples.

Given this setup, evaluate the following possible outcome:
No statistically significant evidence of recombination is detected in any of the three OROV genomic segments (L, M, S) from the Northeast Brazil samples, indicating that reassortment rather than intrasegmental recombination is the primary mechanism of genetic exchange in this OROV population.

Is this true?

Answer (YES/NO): YES